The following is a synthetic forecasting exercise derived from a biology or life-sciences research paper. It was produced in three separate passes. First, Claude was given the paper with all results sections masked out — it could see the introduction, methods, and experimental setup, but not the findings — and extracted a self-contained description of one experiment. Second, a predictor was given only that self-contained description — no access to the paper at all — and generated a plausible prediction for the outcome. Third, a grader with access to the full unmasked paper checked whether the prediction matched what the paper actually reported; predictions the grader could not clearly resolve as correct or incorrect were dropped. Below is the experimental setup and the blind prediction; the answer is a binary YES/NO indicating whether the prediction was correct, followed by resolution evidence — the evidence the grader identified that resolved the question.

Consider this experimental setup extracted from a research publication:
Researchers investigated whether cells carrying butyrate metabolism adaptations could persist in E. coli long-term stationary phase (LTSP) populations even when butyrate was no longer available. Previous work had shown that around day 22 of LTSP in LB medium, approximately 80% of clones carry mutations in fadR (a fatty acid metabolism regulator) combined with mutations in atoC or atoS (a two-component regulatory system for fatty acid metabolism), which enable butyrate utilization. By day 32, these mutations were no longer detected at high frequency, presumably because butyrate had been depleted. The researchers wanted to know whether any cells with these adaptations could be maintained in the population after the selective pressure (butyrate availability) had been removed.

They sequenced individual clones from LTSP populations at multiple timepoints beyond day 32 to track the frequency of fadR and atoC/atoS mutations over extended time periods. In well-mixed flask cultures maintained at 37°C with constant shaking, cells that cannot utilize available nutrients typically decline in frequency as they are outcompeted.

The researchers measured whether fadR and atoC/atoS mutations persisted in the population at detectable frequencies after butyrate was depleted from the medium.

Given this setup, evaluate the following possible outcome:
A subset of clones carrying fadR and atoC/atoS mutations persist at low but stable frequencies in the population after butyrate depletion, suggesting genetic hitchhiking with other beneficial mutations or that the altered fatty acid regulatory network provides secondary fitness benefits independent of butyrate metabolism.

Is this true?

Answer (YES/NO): NO